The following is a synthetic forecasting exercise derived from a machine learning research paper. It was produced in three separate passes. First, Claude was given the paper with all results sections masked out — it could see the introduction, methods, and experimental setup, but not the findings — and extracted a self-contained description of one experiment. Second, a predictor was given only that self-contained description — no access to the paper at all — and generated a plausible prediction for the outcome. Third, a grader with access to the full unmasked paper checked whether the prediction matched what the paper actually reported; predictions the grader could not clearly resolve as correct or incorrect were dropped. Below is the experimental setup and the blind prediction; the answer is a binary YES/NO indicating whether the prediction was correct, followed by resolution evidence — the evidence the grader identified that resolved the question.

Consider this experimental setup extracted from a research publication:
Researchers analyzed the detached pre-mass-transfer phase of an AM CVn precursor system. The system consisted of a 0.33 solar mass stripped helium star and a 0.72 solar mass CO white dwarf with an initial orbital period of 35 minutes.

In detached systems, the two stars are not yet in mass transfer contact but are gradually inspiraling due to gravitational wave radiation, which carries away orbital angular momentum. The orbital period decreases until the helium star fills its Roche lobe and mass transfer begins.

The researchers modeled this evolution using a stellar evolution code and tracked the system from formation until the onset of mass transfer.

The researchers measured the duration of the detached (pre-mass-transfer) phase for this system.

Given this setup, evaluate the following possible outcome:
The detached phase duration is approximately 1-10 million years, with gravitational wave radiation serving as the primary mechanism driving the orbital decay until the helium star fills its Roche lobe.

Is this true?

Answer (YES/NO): YES